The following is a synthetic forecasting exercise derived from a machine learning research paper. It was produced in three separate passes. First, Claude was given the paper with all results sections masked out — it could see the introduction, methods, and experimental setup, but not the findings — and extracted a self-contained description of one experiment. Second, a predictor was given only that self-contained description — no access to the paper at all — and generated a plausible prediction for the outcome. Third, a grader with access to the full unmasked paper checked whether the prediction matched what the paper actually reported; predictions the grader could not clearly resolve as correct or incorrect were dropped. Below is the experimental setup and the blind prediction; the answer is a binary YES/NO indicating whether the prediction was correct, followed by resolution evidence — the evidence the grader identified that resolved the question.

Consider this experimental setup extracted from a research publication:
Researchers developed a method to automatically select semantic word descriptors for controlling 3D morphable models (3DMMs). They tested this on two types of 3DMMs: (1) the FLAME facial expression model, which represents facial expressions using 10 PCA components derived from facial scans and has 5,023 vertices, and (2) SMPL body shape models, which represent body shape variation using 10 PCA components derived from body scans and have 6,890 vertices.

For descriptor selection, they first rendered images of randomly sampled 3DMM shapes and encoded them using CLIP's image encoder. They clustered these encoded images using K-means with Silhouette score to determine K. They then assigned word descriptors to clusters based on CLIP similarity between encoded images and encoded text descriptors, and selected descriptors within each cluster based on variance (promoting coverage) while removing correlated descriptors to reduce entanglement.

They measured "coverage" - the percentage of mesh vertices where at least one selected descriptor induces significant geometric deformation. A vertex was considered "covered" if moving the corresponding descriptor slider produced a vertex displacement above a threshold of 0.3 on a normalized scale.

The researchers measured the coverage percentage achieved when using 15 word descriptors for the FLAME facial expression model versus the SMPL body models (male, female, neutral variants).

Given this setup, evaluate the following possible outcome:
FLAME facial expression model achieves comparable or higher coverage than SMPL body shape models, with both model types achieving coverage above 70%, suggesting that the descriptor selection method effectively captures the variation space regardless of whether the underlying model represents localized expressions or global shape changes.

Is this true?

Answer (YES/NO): NO